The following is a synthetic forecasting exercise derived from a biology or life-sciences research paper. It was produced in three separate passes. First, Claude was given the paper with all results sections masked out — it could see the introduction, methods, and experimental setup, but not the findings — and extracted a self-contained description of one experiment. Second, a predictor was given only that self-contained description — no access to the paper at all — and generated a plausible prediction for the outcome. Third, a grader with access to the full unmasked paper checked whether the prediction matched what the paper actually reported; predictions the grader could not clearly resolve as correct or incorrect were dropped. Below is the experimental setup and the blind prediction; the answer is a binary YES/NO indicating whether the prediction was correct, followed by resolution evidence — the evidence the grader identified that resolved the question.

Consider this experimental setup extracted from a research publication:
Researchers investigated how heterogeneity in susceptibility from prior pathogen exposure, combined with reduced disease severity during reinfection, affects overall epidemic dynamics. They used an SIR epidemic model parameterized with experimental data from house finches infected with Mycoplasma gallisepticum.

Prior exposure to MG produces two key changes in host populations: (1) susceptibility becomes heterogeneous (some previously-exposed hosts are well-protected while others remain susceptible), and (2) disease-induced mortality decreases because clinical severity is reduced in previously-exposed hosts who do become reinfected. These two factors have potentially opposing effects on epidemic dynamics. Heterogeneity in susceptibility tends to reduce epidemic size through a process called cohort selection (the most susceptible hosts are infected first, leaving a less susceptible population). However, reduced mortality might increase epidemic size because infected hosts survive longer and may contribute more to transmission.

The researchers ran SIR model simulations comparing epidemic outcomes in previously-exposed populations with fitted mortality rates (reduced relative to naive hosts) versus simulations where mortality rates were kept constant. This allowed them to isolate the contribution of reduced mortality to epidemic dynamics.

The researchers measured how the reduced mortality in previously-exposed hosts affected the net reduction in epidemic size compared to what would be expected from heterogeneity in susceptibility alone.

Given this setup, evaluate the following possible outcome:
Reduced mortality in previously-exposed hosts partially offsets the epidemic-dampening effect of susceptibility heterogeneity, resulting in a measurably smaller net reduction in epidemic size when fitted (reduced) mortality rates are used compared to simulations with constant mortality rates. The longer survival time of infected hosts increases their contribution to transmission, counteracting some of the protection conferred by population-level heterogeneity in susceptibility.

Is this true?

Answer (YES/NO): YES